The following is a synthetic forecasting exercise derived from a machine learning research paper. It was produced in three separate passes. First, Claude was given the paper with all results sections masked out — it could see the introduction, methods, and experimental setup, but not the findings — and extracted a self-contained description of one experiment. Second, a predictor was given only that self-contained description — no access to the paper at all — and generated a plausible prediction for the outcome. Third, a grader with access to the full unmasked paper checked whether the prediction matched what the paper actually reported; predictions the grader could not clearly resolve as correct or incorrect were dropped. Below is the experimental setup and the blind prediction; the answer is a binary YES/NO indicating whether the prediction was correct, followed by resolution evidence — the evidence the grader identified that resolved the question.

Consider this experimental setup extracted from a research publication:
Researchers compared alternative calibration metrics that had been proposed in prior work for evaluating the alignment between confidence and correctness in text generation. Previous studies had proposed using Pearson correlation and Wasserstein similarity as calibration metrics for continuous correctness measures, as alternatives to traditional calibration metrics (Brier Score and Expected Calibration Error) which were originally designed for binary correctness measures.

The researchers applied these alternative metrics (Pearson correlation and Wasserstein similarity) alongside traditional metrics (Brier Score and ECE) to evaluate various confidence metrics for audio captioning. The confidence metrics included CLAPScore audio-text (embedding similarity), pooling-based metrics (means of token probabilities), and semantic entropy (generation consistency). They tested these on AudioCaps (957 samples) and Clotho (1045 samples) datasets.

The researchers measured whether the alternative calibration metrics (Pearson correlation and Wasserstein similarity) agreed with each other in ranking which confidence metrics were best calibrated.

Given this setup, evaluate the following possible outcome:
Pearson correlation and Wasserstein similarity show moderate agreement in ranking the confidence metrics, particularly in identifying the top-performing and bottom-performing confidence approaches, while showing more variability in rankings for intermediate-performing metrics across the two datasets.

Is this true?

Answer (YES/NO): NO